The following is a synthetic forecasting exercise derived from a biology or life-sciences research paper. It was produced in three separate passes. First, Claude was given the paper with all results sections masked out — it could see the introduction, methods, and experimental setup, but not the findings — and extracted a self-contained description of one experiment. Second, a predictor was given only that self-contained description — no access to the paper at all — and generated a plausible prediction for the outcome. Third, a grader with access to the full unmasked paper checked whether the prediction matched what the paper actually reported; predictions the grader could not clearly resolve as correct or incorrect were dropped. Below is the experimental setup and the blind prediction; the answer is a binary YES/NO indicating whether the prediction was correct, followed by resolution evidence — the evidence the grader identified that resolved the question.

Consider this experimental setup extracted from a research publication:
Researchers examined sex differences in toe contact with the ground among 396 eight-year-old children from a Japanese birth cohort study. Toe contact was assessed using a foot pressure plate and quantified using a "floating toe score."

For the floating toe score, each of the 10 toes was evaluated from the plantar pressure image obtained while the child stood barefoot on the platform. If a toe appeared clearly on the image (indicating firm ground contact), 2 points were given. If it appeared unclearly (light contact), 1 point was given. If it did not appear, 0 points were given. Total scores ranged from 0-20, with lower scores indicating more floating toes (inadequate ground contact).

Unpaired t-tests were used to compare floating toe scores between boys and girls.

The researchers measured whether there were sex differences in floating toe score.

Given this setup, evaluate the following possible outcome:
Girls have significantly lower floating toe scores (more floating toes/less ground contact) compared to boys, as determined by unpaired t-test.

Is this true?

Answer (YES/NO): NO